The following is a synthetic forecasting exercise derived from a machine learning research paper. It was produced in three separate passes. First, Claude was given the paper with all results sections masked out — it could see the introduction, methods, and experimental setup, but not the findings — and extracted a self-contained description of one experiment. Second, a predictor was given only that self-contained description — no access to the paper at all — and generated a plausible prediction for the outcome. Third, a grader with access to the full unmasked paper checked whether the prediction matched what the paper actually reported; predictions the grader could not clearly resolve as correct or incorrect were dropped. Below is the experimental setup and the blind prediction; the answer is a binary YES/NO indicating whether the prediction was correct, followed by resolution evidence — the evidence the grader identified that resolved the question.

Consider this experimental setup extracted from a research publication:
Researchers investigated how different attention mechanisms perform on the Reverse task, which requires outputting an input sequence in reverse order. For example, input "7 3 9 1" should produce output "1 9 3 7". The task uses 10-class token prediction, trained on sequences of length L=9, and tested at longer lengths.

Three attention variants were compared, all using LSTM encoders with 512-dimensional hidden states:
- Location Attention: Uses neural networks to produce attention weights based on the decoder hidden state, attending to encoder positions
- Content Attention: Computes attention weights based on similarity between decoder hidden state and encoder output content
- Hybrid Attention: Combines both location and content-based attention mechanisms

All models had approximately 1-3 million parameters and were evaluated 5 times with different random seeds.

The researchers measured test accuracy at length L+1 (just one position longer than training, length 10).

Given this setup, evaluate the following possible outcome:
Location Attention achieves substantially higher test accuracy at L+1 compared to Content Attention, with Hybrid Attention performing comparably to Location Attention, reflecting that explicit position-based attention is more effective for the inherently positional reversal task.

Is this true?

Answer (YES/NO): NO